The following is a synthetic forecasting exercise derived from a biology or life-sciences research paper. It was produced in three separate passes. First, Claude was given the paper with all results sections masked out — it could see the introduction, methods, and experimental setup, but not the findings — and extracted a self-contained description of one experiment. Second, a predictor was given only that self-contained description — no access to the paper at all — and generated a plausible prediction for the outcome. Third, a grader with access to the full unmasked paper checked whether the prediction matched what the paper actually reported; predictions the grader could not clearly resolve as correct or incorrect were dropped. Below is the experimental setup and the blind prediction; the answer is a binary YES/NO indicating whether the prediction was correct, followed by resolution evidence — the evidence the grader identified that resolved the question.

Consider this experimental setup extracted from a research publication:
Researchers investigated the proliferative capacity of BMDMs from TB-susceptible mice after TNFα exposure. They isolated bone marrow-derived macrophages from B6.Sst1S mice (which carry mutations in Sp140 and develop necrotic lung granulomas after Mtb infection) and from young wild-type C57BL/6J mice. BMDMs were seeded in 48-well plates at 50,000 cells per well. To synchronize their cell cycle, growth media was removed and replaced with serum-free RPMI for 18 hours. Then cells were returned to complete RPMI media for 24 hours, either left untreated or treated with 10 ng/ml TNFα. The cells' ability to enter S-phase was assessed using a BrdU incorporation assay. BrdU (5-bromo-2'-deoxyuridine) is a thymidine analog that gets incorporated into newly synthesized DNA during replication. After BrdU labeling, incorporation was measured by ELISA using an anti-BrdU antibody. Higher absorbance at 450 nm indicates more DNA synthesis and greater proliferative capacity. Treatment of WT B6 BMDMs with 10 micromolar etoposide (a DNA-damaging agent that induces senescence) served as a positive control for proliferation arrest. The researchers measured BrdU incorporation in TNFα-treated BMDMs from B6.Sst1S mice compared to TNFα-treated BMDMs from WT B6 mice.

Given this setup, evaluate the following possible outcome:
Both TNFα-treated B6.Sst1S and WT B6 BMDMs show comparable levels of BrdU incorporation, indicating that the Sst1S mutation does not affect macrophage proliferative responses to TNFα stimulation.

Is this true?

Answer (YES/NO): NO